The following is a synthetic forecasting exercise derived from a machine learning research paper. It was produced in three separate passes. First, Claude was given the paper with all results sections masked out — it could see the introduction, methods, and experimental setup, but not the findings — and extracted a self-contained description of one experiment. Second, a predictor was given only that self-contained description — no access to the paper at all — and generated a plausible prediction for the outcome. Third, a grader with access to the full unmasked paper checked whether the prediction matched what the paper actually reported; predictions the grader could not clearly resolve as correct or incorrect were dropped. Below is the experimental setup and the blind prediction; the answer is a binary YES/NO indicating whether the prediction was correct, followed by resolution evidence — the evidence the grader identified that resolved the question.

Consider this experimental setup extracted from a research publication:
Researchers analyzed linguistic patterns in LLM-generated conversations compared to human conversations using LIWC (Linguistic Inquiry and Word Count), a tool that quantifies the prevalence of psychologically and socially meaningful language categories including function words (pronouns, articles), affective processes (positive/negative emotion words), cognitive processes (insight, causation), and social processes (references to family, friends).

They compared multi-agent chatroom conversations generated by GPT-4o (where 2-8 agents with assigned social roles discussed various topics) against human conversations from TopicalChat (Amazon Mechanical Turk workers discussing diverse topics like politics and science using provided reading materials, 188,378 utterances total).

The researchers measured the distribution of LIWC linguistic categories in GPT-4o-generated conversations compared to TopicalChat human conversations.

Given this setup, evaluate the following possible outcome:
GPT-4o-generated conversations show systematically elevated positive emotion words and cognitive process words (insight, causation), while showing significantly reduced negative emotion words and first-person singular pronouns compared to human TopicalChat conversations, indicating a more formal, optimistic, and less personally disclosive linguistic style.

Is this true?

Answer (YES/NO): NO